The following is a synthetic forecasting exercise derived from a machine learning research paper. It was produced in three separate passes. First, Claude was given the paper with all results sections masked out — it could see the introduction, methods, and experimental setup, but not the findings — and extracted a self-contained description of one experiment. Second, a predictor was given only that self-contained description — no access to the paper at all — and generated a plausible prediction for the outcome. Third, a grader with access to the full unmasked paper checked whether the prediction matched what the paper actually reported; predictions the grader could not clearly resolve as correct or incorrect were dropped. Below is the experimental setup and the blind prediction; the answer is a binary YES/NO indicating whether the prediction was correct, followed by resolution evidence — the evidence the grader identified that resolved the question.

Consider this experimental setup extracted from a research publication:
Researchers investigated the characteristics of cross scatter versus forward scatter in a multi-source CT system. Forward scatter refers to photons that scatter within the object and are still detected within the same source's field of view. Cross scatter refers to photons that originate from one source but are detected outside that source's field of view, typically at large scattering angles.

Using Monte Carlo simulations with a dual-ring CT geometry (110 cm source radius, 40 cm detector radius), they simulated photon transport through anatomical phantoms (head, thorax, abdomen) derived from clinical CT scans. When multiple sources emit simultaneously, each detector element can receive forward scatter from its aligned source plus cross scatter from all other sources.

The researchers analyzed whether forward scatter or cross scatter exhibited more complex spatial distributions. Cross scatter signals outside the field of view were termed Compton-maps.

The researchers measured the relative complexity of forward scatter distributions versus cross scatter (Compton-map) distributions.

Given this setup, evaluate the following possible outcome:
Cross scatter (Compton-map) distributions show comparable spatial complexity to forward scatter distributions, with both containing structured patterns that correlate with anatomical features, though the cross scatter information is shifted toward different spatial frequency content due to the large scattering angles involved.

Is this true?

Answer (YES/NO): NO